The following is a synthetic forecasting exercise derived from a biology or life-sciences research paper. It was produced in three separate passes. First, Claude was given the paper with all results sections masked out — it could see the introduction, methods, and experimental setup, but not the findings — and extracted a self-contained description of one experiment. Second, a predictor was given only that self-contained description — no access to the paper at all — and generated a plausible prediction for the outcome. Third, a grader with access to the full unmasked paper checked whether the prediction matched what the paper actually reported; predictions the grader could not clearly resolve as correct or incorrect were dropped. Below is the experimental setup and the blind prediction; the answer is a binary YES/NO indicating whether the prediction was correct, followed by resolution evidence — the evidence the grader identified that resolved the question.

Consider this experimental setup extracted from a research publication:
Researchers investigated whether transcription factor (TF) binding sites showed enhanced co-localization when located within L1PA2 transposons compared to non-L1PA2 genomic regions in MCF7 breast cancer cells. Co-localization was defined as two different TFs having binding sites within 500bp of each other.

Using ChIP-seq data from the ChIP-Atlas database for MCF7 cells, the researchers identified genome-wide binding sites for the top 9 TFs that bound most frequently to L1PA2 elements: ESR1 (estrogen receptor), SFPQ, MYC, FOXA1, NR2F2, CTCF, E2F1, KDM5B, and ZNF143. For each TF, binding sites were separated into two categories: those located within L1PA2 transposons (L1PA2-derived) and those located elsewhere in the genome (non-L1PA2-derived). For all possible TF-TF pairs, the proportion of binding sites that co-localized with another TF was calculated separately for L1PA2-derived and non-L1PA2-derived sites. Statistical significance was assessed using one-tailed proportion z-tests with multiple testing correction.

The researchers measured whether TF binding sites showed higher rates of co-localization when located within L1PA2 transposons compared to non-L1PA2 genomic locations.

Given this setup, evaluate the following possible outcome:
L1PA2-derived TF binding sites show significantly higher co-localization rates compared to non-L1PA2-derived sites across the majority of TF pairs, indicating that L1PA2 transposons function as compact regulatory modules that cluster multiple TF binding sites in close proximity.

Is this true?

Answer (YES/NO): YES